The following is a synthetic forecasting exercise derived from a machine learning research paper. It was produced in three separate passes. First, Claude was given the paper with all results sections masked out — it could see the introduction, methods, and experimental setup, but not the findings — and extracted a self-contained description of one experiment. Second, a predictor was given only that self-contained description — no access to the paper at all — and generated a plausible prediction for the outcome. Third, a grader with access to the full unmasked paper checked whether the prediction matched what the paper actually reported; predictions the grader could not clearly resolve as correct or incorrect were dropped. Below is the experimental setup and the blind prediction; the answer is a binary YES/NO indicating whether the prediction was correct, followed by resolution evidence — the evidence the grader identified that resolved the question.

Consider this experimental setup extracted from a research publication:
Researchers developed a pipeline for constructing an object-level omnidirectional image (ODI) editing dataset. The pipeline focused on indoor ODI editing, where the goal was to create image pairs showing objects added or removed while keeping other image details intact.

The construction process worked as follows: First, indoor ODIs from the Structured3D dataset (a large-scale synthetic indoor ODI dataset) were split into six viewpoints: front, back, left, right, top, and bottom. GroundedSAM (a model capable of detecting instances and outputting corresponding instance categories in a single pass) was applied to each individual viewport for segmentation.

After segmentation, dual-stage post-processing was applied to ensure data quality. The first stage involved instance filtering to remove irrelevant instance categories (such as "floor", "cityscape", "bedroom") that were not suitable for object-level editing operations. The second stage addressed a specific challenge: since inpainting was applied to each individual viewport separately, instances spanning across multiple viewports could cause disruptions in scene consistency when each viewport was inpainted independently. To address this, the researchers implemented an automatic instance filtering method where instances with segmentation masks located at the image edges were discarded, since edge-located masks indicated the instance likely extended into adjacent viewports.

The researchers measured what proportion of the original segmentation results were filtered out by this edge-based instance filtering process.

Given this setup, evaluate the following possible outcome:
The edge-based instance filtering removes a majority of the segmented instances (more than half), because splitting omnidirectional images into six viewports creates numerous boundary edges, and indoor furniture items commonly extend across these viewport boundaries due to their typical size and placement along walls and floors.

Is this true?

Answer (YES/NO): YES